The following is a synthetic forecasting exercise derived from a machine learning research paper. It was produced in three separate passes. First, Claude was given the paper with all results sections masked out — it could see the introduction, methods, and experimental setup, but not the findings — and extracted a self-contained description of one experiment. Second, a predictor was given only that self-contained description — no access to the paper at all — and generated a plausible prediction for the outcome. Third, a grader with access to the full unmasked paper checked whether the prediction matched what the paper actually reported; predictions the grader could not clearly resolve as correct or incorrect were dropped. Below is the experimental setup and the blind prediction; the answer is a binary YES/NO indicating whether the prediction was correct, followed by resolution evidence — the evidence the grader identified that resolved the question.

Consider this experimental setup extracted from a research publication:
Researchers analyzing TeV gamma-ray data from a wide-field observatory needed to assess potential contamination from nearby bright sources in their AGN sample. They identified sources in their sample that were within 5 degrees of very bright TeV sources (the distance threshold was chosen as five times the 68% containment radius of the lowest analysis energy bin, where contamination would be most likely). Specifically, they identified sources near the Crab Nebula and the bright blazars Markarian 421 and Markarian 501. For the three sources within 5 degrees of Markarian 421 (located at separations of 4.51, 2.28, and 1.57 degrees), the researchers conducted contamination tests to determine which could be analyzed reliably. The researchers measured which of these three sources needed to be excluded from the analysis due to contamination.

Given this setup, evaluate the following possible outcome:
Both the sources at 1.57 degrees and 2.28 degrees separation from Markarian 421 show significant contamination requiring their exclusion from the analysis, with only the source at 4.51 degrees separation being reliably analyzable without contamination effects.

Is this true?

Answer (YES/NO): NO